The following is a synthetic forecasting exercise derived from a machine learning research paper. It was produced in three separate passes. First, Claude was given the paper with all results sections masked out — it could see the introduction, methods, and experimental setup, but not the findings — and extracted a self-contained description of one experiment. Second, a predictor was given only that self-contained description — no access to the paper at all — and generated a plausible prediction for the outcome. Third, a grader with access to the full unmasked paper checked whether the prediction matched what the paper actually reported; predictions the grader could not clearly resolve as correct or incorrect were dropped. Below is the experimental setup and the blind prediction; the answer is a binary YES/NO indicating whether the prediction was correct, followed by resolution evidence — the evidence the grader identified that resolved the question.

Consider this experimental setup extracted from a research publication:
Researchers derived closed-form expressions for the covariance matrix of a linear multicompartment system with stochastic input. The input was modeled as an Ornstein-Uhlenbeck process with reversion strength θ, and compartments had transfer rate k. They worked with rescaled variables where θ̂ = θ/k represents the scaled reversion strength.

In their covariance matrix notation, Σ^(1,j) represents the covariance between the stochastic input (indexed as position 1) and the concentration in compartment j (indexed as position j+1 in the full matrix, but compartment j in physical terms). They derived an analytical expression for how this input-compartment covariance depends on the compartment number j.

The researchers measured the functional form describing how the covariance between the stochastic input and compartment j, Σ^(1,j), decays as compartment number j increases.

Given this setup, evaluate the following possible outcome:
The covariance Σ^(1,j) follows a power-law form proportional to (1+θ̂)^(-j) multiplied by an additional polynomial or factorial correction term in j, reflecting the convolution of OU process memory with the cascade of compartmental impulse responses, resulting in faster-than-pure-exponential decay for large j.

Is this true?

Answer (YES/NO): NO